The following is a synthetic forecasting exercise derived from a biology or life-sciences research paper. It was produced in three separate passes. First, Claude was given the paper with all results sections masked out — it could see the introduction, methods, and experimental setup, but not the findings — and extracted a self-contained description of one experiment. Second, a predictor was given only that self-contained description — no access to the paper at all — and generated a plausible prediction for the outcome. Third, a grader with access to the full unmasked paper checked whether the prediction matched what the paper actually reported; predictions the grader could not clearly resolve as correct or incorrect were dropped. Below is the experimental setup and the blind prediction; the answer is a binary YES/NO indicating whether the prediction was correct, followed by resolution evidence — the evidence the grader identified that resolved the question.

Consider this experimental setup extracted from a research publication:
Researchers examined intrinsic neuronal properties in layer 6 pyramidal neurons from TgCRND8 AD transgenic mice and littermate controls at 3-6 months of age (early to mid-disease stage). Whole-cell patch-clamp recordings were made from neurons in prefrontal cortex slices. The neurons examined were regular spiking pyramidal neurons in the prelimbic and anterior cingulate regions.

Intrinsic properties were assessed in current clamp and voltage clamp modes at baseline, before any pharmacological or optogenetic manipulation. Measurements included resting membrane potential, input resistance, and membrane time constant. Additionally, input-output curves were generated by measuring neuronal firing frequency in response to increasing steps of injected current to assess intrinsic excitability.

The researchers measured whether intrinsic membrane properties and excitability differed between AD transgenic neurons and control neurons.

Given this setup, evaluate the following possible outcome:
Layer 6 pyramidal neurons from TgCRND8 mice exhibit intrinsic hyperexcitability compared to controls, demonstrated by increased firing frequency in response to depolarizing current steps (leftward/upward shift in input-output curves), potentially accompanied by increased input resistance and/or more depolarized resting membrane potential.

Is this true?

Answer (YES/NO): NO